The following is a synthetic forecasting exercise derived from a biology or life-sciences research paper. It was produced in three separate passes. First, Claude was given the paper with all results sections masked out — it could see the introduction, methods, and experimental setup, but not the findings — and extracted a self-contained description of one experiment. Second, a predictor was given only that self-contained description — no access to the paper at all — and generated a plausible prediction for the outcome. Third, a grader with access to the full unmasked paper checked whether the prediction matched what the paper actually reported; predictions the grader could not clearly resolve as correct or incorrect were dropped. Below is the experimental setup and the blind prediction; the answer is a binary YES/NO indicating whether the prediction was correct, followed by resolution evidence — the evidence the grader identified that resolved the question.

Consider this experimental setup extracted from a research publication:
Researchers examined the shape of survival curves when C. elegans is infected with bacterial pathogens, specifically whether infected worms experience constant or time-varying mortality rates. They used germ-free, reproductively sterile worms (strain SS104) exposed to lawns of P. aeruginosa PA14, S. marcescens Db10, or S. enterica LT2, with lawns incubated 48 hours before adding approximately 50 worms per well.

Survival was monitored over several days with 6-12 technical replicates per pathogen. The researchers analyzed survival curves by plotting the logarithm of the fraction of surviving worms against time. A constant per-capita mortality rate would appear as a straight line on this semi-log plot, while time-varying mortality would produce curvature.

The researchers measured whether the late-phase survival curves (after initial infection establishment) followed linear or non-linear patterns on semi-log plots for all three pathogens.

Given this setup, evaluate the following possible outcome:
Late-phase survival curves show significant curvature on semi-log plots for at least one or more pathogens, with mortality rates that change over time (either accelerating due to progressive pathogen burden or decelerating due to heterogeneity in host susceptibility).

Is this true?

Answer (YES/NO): NO